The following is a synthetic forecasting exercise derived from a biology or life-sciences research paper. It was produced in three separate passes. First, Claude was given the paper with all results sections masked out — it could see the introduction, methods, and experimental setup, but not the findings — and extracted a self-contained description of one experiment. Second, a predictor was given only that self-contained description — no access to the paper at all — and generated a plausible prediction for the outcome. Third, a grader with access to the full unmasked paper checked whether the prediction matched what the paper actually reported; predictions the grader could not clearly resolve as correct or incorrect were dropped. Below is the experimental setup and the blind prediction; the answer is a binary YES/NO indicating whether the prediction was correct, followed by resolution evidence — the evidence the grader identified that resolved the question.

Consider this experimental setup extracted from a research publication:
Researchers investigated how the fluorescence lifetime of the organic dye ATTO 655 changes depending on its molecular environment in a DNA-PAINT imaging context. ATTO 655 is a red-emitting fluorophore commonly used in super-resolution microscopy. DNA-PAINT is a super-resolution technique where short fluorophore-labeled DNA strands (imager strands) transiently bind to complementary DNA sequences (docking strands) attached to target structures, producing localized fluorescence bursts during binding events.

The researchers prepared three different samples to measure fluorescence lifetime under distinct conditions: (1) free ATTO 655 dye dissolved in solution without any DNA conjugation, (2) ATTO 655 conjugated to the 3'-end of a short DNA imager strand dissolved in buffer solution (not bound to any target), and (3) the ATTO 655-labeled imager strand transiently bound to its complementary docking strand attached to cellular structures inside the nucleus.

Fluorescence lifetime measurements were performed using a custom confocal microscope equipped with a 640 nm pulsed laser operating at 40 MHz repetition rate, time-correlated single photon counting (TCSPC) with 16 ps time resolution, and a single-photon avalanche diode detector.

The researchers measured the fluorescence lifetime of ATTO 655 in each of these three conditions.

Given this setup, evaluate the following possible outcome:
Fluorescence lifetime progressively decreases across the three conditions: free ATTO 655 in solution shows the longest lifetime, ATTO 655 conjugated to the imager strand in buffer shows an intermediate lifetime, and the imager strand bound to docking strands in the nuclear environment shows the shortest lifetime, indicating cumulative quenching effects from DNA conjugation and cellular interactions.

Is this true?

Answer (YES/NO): NO